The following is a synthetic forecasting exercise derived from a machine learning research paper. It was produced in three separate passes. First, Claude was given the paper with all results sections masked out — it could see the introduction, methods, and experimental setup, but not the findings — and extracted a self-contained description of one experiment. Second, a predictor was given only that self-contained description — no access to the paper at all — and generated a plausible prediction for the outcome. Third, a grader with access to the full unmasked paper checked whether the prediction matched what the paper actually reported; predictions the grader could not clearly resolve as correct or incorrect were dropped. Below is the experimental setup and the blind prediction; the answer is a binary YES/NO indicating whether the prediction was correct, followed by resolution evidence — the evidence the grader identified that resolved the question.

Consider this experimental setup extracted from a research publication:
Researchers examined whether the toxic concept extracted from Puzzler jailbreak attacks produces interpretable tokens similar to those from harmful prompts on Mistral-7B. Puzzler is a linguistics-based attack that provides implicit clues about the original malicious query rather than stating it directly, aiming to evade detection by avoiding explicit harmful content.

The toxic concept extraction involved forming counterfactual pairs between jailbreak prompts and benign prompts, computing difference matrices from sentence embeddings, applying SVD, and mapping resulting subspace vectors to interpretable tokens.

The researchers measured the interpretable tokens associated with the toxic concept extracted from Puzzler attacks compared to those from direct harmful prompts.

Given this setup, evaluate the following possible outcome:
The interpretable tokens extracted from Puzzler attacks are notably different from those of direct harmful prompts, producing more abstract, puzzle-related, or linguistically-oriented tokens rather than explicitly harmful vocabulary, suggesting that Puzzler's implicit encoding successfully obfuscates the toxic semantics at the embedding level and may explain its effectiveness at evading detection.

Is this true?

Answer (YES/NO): NO